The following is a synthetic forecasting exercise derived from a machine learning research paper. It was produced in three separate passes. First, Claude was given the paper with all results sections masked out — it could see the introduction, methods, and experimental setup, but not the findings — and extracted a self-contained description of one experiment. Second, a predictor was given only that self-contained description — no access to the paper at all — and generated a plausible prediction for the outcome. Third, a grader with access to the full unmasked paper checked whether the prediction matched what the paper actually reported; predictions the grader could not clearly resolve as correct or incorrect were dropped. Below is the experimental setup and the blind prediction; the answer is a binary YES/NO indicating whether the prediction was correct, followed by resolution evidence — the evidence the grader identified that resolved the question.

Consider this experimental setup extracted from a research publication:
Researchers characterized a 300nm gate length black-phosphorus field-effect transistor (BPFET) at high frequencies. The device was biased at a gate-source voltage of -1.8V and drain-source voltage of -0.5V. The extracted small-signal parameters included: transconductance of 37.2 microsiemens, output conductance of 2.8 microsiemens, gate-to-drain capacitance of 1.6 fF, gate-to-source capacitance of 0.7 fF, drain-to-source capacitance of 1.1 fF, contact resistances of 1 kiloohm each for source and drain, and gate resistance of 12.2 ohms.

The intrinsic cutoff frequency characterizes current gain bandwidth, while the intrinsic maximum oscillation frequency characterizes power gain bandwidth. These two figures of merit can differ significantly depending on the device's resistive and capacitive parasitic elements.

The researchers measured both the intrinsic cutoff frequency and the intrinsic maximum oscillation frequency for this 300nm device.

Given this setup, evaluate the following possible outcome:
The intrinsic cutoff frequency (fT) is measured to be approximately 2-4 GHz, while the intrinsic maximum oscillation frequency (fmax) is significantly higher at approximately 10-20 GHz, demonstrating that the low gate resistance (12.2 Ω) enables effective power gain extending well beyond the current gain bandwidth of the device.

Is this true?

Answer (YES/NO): NO